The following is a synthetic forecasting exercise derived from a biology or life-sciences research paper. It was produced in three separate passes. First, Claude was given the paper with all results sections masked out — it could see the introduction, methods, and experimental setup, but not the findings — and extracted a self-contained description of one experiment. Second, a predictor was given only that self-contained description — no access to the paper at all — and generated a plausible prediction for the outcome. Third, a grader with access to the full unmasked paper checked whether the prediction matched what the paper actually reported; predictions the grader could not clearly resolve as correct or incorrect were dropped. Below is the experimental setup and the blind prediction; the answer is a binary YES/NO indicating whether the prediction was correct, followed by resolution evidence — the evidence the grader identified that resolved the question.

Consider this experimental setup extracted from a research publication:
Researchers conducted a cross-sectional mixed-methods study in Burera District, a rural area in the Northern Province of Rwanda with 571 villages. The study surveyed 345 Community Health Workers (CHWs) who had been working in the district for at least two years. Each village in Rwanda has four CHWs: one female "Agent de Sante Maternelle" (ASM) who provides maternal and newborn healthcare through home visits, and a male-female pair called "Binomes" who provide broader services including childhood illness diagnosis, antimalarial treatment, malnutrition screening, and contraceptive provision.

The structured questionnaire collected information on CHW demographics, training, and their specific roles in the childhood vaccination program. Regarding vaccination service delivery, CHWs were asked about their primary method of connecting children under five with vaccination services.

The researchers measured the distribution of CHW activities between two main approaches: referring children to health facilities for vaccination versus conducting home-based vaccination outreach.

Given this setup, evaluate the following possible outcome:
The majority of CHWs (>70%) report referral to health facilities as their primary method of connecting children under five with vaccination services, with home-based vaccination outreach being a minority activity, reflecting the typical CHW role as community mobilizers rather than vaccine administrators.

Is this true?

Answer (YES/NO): NO